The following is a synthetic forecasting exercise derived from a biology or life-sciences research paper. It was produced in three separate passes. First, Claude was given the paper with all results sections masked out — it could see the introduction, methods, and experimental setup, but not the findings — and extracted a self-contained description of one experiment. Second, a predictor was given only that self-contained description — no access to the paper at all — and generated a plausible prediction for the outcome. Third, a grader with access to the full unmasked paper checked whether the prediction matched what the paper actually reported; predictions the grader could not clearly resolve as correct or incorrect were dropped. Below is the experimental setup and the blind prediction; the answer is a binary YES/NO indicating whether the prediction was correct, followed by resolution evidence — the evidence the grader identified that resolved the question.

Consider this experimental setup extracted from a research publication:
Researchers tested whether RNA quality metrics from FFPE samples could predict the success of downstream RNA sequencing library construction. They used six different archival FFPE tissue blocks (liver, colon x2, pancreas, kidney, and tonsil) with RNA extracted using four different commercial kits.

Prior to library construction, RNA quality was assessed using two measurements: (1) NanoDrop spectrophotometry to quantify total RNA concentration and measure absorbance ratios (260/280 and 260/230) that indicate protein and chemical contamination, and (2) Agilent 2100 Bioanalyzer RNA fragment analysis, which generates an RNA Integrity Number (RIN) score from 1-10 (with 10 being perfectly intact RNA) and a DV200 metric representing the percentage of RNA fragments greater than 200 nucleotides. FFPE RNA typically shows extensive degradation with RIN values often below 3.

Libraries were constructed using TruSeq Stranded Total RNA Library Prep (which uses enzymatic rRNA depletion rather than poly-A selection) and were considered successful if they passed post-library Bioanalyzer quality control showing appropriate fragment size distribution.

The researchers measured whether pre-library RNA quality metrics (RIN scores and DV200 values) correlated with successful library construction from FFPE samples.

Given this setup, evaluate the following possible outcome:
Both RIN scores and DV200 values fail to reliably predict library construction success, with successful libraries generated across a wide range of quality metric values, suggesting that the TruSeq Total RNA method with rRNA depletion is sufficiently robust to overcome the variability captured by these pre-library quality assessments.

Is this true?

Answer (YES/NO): NO